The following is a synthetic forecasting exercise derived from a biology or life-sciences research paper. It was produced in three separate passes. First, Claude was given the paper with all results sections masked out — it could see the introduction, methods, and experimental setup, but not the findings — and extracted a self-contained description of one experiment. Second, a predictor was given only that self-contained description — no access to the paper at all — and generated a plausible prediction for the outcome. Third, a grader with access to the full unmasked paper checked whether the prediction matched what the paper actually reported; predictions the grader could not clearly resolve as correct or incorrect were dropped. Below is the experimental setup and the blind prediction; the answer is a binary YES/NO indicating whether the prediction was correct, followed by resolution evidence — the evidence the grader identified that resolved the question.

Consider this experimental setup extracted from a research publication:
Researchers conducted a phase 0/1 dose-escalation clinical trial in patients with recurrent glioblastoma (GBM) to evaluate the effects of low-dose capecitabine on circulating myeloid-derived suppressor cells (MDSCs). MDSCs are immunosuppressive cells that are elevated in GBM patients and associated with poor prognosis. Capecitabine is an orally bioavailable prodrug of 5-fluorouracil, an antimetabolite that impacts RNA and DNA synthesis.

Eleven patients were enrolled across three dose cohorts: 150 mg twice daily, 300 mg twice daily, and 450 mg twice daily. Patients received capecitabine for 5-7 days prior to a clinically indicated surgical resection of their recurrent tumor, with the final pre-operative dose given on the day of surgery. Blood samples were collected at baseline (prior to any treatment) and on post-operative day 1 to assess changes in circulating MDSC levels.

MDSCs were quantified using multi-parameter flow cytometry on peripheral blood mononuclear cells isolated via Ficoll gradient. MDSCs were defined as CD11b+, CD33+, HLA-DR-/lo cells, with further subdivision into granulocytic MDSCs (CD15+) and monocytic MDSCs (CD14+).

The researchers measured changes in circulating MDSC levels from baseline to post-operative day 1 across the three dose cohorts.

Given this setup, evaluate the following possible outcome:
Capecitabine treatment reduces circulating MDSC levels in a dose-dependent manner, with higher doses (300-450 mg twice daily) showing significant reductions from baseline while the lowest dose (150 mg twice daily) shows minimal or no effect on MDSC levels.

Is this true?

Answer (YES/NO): NO